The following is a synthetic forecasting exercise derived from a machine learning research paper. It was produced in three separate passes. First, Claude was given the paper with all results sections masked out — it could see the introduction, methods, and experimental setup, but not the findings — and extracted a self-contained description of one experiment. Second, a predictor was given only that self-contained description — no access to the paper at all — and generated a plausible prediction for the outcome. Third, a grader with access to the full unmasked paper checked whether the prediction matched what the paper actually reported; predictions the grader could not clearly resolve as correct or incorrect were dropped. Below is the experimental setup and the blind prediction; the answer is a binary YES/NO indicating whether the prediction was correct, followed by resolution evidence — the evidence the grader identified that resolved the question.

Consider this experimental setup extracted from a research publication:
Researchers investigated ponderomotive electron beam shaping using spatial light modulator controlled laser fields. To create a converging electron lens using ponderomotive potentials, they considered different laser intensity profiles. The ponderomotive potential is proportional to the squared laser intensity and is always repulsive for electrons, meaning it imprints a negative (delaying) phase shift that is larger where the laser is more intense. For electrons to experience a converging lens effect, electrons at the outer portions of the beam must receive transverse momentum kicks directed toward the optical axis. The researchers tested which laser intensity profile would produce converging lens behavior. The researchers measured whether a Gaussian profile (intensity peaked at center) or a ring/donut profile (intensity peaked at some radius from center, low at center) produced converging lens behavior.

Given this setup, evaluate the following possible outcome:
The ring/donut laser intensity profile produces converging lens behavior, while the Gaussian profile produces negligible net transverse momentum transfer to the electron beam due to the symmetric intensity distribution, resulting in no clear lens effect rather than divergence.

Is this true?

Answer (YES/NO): NO